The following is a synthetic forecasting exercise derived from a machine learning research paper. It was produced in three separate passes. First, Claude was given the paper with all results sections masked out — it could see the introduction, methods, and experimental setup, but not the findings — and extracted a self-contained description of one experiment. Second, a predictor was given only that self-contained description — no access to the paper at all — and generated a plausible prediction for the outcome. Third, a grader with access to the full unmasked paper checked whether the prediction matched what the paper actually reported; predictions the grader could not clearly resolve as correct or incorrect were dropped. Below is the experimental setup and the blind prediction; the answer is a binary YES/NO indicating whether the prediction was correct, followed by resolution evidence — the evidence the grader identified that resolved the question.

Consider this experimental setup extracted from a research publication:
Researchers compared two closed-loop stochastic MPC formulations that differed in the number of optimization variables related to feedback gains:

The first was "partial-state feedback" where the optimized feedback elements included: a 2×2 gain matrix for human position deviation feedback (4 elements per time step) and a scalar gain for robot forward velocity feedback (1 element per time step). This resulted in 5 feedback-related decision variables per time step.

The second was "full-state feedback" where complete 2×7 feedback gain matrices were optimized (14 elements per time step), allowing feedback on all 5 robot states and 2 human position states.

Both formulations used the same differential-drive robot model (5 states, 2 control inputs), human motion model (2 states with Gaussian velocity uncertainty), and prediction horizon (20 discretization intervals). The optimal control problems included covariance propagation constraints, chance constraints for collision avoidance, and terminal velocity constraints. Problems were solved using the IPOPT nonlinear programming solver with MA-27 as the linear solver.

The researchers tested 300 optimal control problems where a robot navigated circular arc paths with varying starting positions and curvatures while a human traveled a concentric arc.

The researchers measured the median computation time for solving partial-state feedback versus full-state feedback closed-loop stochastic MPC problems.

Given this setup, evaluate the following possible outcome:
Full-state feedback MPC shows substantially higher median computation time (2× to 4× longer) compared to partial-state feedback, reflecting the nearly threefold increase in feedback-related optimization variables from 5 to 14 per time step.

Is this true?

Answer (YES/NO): YES